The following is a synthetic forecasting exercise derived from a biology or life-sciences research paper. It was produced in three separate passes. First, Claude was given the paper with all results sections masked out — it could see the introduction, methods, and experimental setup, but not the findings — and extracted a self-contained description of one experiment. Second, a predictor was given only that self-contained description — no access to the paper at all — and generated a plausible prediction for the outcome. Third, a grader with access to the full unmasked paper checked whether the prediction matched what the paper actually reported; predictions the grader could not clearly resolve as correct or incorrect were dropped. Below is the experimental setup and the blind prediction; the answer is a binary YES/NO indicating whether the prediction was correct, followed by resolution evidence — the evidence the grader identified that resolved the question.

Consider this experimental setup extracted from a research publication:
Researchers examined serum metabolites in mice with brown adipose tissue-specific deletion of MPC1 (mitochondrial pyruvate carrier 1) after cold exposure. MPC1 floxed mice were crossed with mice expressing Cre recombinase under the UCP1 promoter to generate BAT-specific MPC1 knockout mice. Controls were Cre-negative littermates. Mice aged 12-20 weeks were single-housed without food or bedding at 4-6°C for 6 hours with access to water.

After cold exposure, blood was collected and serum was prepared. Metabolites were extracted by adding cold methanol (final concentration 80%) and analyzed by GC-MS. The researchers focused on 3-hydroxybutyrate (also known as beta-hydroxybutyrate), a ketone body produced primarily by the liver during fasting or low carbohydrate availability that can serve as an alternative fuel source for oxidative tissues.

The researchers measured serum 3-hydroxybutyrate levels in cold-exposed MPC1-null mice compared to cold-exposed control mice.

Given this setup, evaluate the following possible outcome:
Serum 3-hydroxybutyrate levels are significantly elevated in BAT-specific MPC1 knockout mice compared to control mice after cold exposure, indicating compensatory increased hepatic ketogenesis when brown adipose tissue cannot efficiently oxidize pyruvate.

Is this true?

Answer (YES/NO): YES